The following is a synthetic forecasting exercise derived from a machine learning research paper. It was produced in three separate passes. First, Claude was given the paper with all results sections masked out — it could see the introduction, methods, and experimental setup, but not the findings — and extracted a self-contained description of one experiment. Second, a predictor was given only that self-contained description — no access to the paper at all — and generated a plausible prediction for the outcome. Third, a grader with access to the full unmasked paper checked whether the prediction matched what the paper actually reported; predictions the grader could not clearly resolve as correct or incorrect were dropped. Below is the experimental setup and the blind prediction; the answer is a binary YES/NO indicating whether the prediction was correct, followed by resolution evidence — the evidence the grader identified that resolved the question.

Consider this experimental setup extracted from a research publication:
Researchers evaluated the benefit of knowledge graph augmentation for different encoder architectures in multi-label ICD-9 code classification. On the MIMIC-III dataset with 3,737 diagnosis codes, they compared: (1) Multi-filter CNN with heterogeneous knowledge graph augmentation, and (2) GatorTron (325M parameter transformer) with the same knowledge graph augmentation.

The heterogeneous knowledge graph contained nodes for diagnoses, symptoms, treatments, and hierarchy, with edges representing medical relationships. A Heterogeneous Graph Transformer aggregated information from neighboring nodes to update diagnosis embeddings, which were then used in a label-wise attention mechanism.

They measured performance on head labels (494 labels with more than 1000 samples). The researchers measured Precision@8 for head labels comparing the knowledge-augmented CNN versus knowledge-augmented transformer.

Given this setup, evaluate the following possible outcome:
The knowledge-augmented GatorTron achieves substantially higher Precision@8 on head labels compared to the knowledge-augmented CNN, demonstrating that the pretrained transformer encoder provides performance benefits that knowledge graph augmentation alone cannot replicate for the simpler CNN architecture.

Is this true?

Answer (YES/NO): NO